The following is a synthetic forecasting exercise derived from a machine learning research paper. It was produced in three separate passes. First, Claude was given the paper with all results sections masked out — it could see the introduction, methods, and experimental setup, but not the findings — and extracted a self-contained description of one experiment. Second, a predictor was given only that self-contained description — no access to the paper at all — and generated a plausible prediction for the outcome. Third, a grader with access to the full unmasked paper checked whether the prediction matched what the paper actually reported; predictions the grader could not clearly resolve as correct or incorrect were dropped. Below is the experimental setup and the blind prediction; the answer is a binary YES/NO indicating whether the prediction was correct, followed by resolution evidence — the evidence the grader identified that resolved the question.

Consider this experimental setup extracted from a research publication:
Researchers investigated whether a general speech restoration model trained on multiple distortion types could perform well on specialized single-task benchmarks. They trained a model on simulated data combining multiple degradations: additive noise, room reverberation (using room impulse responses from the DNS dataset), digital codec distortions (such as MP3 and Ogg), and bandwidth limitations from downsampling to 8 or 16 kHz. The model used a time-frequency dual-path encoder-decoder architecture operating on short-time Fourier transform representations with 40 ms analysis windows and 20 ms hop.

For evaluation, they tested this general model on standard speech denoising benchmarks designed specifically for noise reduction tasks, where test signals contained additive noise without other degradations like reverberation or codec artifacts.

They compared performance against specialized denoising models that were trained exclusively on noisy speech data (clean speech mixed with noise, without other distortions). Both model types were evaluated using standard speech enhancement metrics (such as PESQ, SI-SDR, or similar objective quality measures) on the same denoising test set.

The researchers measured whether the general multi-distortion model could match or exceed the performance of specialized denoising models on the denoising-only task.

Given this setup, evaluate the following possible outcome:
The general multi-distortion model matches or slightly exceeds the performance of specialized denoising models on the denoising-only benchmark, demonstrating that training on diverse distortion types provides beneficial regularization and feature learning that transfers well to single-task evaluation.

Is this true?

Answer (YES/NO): NO